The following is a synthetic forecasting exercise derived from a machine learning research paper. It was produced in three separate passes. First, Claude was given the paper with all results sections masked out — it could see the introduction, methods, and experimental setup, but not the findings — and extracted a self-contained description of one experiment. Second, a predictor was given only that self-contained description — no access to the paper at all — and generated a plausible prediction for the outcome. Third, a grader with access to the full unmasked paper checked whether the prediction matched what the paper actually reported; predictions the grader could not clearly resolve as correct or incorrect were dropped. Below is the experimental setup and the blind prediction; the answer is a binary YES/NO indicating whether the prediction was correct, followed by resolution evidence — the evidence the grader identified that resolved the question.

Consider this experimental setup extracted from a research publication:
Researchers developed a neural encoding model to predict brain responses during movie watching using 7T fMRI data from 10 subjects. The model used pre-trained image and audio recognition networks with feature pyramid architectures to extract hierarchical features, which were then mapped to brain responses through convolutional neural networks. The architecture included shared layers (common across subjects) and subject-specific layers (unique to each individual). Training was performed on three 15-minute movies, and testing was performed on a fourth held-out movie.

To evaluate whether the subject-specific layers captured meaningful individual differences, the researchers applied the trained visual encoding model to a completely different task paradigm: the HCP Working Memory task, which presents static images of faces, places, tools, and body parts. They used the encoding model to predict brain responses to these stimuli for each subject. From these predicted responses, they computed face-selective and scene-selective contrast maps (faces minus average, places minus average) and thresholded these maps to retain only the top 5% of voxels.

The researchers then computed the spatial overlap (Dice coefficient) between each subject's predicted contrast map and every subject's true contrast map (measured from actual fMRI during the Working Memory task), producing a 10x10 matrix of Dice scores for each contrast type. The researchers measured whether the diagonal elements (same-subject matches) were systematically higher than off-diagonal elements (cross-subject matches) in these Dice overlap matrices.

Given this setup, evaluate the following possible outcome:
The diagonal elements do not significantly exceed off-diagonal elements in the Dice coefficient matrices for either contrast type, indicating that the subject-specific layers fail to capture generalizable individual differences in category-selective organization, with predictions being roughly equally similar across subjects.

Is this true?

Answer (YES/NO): NO